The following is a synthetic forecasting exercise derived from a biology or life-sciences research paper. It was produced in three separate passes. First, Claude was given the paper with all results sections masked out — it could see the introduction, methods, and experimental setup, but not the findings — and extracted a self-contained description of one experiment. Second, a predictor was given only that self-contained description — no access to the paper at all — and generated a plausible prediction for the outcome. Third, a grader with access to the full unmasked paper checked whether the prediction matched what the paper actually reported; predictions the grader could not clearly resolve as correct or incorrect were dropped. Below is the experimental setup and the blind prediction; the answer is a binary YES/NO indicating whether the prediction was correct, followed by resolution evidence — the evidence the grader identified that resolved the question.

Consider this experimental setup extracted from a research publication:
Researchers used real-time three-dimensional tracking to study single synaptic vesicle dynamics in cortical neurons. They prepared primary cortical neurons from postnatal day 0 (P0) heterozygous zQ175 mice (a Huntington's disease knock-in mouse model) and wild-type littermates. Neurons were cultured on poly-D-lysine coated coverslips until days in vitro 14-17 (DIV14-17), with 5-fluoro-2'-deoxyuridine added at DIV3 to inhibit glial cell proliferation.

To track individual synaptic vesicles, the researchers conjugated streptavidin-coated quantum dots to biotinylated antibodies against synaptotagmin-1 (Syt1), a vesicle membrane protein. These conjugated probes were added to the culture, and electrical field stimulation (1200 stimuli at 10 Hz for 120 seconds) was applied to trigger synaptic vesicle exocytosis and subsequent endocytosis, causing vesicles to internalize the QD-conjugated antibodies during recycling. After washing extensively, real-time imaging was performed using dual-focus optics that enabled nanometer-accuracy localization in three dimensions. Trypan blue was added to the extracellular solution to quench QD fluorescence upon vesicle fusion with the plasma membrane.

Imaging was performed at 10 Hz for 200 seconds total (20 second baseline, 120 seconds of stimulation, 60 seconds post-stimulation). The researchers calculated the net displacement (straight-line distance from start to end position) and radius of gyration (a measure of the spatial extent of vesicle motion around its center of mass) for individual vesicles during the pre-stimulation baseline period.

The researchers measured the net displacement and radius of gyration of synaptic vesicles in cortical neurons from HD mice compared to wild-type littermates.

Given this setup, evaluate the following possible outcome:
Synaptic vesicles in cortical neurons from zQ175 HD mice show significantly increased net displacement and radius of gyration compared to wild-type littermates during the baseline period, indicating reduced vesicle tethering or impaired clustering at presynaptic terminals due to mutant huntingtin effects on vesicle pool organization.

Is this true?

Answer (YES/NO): YES